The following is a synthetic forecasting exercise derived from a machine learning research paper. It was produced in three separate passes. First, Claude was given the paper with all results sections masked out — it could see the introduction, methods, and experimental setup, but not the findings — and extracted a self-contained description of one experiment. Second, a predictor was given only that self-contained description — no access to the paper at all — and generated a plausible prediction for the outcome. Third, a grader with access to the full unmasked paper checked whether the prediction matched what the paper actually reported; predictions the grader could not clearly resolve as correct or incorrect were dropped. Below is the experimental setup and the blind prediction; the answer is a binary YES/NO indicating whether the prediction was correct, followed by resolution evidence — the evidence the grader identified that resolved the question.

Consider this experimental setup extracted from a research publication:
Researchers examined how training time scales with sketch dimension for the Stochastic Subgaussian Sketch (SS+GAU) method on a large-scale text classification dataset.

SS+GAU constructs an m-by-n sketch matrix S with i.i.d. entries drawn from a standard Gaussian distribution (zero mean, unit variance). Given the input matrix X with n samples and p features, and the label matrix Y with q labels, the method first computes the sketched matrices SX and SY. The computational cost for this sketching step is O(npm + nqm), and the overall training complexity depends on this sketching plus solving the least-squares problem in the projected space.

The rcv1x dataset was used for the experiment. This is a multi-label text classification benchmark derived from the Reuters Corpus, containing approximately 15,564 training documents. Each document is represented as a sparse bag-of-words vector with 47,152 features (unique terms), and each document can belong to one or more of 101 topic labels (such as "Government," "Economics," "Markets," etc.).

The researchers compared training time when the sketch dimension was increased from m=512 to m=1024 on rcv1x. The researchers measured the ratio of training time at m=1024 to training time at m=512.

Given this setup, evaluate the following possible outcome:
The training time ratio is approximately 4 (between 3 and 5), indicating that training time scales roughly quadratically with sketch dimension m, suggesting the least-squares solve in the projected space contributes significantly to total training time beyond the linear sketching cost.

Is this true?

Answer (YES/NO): NO